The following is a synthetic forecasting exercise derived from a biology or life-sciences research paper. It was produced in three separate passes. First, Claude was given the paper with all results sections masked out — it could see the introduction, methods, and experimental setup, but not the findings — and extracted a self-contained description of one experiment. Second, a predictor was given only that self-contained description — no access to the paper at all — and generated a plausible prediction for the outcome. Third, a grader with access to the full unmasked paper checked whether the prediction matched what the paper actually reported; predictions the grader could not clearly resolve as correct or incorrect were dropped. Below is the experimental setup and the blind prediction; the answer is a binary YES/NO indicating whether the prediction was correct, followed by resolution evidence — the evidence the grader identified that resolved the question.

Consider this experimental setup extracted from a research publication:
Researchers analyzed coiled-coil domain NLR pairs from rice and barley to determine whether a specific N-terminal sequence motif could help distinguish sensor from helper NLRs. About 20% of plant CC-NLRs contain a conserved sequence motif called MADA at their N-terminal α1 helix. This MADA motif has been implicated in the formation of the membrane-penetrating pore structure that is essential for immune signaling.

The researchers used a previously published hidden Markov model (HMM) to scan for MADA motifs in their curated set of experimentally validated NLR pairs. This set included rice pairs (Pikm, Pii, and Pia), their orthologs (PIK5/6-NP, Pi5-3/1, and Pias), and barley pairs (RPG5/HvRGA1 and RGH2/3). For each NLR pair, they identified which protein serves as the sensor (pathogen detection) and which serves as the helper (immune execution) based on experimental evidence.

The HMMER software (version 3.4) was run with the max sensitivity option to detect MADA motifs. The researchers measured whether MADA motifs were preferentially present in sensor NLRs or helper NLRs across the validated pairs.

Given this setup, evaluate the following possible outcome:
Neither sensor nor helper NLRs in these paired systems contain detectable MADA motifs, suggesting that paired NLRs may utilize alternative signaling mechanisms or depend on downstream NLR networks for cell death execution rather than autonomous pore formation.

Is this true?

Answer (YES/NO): NO